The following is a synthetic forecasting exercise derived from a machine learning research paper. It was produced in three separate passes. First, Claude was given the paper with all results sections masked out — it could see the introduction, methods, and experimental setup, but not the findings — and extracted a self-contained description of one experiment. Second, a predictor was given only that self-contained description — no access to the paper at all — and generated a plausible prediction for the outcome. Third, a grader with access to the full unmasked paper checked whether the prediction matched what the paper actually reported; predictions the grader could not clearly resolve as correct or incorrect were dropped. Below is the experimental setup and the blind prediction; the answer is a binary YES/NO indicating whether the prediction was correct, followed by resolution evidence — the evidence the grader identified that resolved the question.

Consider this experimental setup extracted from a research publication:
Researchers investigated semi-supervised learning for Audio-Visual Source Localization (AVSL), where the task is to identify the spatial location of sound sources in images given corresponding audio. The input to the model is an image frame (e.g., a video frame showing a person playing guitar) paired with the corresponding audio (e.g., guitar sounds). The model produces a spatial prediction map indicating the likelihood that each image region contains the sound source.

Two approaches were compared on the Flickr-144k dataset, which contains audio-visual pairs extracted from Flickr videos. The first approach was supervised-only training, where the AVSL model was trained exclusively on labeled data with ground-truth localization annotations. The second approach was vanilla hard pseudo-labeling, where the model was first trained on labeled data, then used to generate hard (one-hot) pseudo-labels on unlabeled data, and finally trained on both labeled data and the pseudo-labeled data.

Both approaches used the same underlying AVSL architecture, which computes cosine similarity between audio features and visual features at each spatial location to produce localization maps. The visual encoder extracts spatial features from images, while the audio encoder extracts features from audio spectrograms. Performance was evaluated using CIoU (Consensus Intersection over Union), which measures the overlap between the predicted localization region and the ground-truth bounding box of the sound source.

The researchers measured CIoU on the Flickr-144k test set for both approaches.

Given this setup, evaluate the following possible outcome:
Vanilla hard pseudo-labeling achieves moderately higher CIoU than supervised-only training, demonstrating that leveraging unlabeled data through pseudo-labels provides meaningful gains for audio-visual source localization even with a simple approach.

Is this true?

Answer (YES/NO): NO